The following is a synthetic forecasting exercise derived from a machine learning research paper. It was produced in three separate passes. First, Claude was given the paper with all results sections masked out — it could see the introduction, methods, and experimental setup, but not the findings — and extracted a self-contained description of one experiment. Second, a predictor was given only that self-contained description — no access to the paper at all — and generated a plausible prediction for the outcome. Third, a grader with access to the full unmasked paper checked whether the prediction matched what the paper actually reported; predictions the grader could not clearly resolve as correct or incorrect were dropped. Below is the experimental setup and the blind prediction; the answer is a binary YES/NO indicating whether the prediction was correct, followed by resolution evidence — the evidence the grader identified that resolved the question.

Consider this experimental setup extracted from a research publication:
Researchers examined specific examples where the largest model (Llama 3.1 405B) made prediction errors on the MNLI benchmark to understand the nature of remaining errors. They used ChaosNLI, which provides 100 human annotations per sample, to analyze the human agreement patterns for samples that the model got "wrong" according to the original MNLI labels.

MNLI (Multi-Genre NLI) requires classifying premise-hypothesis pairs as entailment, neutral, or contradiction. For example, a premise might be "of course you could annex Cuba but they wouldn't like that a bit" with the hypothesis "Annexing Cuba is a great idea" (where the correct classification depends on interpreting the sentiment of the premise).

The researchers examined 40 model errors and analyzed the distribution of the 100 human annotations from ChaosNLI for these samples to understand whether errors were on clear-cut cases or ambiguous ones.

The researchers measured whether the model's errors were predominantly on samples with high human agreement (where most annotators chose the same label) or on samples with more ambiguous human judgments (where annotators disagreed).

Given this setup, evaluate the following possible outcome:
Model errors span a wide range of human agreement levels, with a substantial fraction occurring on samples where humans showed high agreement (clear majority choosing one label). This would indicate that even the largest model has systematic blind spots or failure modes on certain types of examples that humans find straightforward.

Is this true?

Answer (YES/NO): NO